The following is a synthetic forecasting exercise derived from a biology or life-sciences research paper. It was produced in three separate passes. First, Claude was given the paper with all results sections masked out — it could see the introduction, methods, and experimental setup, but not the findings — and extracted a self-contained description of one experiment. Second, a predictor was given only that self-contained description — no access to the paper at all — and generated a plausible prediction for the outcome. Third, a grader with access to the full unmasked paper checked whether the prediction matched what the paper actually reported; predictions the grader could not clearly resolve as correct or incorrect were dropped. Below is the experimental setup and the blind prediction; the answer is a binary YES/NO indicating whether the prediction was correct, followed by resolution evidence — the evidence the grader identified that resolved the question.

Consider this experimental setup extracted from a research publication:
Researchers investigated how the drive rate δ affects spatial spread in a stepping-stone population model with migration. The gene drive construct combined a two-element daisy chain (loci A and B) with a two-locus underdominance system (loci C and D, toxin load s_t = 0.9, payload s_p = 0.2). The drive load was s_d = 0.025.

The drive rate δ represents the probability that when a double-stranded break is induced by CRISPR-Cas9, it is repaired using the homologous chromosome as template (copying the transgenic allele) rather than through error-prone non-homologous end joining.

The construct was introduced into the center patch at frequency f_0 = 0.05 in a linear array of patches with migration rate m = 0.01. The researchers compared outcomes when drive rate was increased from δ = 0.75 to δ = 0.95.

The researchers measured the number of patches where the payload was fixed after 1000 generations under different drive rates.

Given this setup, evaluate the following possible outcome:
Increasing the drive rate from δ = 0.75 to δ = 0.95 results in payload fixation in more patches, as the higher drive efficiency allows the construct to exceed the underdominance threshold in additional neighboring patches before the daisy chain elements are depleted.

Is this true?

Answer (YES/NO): YES